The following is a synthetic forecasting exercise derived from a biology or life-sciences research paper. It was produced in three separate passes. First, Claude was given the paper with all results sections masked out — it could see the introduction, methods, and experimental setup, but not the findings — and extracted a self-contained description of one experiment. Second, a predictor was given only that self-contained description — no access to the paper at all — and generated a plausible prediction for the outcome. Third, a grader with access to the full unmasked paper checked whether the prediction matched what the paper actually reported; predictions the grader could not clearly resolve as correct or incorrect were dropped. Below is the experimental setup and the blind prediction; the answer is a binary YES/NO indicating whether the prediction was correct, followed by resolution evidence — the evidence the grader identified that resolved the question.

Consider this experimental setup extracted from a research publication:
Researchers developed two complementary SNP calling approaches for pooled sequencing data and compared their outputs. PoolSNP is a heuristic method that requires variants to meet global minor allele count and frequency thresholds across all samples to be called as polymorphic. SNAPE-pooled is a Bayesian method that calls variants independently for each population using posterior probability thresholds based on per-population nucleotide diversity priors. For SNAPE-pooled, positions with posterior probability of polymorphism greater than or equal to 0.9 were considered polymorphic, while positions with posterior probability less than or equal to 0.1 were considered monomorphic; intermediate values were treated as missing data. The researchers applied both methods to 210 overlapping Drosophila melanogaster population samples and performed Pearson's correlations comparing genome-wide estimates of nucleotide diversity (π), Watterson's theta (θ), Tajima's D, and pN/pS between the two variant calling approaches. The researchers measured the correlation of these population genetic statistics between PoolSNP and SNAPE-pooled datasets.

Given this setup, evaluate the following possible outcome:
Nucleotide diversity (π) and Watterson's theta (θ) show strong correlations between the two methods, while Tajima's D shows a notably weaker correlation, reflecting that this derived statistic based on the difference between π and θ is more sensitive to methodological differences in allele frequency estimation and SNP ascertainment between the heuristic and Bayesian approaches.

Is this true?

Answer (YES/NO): YES